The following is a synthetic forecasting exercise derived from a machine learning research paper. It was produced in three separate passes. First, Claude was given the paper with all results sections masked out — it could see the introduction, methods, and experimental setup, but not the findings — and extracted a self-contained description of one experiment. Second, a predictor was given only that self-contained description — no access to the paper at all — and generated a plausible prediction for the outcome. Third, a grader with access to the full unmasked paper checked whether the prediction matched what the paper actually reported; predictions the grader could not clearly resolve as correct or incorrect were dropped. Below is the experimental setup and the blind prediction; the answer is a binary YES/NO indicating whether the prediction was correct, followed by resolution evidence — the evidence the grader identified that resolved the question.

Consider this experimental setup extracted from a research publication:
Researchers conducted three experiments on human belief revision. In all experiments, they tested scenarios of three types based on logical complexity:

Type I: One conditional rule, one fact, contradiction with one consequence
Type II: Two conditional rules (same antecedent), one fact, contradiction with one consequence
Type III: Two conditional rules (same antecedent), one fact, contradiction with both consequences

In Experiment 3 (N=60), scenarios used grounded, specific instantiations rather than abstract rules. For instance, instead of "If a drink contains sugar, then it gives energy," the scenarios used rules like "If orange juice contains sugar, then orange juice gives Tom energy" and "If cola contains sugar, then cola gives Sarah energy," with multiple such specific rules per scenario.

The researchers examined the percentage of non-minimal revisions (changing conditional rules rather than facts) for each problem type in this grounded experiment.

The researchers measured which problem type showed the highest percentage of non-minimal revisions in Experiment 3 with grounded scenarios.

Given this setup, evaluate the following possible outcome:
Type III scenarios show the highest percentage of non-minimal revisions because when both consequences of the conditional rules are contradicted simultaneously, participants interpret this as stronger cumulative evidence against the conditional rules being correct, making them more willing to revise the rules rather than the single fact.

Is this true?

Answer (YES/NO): NO